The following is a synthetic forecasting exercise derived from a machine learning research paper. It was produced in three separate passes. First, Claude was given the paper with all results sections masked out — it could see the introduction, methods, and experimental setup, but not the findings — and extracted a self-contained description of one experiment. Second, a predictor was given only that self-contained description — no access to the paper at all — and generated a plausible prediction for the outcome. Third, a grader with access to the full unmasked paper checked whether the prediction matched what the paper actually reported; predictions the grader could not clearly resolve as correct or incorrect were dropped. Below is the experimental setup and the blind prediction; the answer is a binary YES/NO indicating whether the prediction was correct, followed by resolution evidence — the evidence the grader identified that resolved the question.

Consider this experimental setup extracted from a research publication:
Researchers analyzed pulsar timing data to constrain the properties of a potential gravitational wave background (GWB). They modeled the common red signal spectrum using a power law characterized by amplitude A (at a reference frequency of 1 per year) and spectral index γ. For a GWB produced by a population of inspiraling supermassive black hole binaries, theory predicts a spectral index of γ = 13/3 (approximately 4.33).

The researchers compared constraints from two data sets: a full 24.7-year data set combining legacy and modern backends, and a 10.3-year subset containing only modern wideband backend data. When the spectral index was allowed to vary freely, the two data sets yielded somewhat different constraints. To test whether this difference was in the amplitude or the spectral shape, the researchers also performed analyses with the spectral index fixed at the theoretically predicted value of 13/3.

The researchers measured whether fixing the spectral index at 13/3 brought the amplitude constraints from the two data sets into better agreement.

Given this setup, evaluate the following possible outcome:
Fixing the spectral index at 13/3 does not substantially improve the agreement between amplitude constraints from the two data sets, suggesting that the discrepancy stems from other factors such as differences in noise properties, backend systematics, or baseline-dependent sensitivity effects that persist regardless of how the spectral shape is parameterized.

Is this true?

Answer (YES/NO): NO